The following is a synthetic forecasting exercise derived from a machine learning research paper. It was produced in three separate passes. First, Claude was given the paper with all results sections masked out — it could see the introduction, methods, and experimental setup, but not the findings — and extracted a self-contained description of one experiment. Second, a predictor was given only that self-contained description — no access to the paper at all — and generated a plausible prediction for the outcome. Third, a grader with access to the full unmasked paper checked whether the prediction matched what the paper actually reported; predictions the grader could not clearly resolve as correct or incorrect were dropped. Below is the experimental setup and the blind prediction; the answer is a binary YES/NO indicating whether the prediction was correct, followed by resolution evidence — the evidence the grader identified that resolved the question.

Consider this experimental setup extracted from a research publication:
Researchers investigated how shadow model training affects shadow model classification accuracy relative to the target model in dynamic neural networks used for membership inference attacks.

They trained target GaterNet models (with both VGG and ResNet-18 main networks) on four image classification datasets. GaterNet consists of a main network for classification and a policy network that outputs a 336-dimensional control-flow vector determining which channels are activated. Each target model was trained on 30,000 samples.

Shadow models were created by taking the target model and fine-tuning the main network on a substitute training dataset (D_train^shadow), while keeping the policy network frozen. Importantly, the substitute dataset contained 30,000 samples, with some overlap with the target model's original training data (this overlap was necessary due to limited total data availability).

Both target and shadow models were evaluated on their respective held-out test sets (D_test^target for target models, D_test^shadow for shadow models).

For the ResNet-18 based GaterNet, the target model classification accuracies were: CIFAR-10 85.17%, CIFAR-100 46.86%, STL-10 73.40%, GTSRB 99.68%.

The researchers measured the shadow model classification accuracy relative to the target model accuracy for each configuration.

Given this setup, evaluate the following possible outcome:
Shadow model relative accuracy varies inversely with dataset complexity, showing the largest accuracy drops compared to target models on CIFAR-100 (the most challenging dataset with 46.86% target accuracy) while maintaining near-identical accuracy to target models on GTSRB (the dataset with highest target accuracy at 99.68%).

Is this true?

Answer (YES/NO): NO